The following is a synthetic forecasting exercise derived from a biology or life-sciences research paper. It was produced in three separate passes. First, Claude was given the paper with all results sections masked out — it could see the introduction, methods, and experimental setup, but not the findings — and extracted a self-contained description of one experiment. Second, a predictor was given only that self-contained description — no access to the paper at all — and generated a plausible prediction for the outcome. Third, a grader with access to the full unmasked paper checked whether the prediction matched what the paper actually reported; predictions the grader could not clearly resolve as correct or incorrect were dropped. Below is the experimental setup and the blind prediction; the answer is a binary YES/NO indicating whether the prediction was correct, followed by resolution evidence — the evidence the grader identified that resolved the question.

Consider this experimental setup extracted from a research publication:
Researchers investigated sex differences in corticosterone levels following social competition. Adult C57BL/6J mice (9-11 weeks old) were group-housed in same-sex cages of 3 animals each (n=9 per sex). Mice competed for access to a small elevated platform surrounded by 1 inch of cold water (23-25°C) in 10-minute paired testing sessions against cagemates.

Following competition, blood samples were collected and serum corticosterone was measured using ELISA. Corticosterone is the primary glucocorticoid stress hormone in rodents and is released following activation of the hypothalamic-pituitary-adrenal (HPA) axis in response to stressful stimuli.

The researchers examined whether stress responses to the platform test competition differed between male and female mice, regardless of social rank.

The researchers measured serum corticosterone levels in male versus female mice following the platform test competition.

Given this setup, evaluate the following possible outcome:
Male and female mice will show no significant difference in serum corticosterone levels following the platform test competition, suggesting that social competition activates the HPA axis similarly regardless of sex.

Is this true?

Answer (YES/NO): NO